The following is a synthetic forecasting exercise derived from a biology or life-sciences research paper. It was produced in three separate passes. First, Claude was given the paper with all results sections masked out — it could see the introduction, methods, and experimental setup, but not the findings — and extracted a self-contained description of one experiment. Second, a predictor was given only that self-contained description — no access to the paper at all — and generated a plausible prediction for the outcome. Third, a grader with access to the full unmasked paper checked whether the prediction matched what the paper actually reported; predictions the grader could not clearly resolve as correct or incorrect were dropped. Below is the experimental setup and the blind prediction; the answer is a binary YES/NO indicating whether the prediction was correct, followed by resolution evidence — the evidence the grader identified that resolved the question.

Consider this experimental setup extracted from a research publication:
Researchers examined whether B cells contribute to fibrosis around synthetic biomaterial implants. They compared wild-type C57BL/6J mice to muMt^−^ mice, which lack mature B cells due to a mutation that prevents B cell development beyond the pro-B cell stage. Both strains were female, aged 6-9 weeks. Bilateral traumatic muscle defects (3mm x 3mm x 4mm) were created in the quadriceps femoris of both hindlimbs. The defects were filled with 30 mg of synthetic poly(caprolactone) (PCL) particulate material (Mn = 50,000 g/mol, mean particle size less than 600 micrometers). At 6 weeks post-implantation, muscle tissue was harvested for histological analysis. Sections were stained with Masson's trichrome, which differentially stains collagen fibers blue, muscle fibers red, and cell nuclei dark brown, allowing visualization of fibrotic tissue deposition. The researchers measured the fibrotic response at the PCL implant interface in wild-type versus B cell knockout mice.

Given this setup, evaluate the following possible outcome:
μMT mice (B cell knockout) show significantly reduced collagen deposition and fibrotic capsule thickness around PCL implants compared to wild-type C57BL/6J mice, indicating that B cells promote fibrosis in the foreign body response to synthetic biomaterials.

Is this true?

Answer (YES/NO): YES